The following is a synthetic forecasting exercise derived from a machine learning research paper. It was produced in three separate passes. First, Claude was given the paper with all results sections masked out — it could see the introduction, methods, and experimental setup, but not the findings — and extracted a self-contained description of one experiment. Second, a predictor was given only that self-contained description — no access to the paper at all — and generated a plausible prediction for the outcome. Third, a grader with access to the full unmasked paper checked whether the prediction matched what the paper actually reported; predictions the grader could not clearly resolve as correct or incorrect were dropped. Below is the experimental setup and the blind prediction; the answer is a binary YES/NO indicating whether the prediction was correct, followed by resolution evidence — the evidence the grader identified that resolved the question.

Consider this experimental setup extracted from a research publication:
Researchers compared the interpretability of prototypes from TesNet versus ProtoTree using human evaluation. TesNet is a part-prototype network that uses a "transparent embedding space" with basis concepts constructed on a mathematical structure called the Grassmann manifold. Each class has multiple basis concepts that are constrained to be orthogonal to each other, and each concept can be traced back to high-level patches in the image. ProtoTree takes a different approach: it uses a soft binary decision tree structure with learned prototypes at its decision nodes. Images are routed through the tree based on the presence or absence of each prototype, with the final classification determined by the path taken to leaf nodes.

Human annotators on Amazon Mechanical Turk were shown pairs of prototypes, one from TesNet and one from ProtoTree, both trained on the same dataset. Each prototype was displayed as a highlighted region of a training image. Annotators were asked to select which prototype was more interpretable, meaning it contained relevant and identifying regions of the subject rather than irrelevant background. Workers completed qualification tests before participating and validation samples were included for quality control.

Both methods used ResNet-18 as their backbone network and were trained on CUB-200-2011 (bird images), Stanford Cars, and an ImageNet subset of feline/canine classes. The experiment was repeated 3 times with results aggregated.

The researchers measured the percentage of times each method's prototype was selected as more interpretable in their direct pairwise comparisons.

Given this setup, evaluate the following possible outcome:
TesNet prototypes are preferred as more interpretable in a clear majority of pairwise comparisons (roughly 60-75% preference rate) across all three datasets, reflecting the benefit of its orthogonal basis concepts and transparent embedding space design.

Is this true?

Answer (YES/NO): NO